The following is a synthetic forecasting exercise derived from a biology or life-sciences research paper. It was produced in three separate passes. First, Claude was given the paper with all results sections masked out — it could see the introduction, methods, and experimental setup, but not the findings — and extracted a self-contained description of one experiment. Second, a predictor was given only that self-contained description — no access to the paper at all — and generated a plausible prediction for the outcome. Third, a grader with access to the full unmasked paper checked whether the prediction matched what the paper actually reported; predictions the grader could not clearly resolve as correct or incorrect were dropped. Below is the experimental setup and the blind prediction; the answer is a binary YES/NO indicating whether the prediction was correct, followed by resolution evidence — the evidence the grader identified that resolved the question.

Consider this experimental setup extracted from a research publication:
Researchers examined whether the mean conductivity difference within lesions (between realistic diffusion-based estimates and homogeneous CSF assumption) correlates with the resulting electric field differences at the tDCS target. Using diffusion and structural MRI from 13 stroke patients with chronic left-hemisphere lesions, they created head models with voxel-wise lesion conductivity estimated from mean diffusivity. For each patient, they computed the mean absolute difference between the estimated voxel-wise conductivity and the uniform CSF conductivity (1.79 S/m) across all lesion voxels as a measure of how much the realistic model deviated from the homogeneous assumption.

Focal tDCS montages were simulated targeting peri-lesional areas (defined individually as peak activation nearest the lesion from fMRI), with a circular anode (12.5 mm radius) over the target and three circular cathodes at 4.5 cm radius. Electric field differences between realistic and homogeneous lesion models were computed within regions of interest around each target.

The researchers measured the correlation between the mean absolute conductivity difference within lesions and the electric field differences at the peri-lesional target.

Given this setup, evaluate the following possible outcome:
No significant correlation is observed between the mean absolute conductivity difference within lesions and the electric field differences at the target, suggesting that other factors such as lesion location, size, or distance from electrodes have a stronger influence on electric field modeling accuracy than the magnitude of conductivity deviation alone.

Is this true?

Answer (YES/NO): YES